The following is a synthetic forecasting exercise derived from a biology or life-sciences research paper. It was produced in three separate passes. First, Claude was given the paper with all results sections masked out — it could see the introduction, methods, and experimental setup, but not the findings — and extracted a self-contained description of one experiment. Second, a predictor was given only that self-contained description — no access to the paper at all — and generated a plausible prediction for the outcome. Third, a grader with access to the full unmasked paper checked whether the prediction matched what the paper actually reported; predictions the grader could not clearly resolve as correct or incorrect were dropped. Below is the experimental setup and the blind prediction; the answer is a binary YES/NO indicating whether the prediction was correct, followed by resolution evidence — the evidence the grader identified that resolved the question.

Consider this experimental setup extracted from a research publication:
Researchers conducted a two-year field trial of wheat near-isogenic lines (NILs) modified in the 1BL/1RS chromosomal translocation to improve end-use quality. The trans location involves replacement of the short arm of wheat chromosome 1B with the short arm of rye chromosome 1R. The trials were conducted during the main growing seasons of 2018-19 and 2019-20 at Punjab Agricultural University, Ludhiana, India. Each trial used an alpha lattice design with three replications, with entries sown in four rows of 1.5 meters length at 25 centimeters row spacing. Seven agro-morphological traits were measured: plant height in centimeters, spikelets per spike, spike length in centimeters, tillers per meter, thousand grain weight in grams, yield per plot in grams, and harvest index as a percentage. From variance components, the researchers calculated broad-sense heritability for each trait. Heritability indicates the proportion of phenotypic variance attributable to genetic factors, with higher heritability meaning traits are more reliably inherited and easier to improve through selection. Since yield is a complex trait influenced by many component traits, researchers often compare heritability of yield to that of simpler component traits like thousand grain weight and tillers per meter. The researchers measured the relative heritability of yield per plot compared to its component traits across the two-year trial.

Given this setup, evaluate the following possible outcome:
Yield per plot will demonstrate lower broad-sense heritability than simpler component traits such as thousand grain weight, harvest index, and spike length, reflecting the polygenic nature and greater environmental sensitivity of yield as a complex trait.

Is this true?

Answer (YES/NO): NO